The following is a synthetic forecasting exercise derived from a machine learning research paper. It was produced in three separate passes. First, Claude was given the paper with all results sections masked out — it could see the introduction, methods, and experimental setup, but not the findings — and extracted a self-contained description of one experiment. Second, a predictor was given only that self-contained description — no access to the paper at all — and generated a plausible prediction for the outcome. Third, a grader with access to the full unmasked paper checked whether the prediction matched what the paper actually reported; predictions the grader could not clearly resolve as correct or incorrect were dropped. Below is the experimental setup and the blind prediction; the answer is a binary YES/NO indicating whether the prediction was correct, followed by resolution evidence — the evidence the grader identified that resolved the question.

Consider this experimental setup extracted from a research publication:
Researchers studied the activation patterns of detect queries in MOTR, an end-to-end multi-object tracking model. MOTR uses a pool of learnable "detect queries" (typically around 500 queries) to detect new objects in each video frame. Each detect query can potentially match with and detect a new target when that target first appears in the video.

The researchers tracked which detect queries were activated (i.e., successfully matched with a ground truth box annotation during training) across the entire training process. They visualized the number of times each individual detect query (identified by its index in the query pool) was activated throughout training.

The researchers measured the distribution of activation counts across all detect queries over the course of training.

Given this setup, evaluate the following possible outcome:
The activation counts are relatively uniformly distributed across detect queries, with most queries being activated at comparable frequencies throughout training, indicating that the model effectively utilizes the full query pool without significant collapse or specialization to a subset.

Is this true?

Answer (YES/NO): NO